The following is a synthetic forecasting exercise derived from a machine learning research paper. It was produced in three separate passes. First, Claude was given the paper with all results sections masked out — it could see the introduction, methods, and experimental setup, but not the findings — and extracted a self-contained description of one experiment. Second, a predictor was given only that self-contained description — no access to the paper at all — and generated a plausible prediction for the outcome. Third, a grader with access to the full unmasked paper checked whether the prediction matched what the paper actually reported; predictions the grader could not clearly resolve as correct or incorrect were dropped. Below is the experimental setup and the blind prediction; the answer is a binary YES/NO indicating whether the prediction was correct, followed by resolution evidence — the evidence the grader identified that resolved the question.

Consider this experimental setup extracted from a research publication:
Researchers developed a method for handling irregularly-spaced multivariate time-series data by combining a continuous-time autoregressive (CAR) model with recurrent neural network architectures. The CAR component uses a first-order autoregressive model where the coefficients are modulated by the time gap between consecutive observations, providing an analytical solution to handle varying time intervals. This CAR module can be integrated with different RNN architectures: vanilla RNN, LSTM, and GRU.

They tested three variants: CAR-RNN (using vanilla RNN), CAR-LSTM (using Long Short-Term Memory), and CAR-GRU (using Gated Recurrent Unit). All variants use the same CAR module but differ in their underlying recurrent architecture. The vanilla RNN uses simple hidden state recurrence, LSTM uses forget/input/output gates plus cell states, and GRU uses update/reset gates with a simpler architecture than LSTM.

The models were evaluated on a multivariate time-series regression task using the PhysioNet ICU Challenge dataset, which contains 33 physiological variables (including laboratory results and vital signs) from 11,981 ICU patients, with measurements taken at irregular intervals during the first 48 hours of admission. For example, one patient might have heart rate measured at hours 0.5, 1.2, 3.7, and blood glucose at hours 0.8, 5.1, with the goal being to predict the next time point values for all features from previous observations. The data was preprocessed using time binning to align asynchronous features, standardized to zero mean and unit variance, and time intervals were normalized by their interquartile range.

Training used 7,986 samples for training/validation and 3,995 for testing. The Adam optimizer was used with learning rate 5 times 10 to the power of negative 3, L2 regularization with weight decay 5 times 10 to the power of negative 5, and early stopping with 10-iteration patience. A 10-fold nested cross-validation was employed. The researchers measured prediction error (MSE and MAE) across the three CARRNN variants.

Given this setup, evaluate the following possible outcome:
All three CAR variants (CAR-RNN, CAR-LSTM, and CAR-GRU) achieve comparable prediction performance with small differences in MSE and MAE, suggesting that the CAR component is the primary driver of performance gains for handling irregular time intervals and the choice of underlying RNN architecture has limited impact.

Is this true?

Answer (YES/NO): NO